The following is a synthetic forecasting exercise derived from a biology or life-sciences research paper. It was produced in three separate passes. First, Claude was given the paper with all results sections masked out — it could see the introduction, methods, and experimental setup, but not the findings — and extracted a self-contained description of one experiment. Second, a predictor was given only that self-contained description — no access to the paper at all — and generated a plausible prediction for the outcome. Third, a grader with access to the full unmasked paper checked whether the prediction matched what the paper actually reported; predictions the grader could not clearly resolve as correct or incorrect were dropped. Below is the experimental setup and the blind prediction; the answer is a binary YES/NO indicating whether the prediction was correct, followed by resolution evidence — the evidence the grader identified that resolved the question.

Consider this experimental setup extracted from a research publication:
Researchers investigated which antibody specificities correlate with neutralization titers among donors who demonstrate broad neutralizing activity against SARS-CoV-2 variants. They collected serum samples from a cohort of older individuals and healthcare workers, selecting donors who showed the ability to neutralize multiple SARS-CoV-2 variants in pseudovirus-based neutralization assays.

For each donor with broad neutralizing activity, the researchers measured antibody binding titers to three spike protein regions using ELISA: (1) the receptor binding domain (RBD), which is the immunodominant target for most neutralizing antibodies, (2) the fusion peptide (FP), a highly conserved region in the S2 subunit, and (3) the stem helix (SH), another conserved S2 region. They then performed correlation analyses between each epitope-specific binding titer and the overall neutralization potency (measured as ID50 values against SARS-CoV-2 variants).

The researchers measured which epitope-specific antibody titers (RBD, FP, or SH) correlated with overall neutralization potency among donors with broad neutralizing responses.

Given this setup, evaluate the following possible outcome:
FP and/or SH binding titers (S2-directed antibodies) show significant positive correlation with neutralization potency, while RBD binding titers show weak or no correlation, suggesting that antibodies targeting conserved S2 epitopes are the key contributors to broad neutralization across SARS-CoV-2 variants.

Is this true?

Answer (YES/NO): NO